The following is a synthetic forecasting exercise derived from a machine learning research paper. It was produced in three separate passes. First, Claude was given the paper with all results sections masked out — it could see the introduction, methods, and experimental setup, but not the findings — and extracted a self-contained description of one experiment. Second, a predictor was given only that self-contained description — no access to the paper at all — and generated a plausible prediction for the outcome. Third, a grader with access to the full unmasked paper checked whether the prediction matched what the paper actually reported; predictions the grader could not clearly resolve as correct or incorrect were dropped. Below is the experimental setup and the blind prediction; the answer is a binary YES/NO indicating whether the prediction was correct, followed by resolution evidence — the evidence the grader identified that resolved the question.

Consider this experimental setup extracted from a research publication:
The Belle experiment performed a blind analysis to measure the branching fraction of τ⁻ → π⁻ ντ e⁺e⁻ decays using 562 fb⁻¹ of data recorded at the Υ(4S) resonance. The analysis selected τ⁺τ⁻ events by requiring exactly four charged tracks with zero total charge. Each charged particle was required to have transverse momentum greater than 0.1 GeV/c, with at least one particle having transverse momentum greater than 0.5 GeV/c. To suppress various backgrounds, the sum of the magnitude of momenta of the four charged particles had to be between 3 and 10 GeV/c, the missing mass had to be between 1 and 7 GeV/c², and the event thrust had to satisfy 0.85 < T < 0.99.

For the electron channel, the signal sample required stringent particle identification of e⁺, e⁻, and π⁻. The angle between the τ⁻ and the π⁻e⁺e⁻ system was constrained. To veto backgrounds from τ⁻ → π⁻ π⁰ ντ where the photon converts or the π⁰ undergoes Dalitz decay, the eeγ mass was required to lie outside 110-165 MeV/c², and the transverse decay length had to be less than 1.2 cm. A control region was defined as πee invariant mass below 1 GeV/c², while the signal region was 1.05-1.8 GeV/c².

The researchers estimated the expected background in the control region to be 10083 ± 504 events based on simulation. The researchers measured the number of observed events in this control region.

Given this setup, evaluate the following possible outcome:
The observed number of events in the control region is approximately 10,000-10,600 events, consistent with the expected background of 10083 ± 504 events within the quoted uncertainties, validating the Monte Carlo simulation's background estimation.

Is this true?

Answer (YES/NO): YES